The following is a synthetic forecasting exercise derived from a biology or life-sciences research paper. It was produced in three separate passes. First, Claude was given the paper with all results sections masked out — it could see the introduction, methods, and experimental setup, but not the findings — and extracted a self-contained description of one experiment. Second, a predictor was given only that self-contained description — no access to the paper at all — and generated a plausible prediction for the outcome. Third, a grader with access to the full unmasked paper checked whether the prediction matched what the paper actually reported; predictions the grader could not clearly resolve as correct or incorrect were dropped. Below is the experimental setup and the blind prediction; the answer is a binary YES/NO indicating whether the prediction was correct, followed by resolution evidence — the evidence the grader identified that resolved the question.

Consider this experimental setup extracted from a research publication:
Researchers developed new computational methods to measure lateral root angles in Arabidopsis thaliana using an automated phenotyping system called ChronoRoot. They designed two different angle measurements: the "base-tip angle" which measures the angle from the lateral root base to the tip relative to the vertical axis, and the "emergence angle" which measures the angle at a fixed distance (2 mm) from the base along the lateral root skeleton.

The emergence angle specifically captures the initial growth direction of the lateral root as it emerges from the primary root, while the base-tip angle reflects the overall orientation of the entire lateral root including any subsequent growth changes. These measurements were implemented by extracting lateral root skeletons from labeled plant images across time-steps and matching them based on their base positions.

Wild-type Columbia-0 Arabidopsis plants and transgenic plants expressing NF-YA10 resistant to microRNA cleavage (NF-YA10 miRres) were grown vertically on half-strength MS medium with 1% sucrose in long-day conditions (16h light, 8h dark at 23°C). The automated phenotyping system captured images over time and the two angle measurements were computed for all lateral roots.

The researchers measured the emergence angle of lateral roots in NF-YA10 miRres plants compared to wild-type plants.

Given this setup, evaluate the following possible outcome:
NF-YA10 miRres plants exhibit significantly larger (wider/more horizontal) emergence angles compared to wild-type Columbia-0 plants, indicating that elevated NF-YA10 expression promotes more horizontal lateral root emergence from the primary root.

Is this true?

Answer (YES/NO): YES